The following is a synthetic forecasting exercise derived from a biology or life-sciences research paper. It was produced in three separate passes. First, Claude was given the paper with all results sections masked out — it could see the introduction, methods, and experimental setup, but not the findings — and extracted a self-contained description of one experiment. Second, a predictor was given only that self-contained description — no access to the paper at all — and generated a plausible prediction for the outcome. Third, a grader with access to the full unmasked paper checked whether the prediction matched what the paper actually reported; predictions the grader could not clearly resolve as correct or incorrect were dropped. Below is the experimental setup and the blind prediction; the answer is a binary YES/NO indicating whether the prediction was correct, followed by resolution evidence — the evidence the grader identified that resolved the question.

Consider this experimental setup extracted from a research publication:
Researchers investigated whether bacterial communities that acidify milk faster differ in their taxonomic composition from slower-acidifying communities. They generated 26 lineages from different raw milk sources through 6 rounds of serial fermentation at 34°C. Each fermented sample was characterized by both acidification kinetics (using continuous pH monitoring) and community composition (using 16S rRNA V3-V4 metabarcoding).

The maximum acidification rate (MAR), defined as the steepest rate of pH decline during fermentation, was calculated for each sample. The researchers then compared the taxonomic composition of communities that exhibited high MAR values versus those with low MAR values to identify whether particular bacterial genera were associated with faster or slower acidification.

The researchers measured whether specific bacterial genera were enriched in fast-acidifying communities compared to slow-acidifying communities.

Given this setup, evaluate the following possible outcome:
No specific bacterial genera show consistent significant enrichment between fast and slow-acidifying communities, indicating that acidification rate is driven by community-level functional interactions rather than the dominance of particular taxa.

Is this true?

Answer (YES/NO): NO